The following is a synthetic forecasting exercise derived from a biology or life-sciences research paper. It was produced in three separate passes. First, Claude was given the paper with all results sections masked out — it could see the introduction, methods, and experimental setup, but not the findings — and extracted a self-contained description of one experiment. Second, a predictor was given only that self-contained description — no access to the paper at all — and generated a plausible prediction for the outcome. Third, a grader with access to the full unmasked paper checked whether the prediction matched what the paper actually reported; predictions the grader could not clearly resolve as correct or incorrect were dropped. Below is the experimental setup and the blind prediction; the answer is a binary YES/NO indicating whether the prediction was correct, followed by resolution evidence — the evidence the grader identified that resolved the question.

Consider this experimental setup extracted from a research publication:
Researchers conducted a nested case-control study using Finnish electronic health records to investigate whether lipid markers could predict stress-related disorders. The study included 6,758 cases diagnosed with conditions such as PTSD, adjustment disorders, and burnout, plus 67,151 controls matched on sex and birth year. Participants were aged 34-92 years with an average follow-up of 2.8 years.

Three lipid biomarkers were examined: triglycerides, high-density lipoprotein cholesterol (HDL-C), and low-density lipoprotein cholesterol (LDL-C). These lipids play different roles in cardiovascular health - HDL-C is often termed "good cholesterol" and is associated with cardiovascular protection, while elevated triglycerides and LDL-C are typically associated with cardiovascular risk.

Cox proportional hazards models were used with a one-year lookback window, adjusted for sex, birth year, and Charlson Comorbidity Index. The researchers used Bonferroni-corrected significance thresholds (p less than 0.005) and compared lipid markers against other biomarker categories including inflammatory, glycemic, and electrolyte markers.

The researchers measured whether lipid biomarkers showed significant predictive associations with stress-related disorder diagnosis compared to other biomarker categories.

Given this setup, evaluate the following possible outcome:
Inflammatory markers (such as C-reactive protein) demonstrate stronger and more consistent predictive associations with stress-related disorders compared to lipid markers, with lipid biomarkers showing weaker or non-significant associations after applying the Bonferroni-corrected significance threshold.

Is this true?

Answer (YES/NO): NO